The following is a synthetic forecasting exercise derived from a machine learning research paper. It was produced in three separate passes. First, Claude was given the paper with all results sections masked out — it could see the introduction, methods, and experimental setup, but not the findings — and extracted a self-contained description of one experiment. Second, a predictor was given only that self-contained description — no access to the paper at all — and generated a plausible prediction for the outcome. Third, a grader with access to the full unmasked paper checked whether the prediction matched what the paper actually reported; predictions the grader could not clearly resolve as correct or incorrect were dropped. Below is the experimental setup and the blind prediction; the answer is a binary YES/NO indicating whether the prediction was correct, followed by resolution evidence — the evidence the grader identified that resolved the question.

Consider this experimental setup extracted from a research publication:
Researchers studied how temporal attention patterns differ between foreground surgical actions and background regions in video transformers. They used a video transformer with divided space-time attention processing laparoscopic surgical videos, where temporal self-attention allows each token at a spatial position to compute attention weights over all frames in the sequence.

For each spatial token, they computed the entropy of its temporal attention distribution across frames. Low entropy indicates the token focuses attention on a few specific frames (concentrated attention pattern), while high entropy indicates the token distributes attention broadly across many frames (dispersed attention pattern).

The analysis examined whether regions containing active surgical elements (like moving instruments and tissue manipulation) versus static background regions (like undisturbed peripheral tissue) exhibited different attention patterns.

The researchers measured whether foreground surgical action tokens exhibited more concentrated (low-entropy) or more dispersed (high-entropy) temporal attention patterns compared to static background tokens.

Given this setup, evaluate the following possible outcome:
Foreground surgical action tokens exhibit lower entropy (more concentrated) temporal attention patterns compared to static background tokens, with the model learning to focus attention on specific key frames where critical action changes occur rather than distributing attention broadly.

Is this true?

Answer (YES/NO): YES